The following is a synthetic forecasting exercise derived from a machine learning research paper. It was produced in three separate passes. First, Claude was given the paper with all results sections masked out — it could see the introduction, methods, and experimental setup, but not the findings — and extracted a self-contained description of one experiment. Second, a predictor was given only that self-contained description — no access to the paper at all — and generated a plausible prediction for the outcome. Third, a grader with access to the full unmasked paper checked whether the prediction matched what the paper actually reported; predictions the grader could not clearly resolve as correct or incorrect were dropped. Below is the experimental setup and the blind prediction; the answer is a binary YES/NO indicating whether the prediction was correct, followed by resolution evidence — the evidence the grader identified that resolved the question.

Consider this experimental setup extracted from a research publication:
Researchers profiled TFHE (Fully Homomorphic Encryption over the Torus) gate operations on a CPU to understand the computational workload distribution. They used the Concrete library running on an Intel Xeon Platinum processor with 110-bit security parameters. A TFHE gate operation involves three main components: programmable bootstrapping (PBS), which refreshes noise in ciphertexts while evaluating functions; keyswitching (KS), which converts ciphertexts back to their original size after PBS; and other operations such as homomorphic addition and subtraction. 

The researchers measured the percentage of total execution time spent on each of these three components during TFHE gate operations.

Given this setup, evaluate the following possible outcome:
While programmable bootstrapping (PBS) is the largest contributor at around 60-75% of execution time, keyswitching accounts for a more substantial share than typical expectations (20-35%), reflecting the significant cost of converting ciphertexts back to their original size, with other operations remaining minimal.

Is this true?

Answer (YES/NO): YES